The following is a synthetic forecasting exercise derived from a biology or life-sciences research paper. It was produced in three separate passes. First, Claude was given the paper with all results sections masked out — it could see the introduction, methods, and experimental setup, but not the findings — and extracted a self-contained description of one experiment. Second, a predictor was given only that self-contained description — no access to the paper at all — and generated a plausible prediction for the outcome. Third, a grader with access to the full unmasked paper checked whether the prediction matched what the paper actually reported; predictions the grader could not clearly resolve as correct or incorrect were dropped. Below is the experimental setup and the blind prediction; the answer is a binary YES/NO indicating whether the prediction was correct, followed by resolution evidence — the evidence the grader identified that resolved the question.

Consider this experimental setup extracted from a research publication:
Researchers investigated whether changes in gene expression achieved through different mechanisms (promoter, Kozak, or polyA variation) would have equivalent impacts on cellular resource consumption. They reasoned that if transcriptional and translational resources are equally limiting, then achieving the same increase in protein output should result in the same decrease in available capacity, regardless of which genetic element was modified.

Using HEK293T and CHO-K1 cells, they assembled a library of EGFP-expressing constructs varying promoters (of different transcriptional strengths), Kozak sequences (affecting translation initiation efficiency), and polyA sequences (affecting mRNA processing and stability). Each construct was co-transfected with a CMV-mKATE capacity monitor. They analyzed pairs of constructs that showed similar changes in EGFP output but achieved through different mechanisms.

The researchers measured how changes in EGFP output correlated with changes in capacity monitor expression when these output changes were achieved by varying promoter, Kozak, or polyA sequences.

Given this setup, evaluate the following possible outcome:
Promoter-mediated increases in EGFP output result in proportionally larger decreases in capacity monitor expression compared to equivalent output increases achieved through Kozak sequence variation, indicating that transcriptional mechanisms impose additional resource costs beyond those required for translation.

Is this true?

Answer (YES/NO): YES